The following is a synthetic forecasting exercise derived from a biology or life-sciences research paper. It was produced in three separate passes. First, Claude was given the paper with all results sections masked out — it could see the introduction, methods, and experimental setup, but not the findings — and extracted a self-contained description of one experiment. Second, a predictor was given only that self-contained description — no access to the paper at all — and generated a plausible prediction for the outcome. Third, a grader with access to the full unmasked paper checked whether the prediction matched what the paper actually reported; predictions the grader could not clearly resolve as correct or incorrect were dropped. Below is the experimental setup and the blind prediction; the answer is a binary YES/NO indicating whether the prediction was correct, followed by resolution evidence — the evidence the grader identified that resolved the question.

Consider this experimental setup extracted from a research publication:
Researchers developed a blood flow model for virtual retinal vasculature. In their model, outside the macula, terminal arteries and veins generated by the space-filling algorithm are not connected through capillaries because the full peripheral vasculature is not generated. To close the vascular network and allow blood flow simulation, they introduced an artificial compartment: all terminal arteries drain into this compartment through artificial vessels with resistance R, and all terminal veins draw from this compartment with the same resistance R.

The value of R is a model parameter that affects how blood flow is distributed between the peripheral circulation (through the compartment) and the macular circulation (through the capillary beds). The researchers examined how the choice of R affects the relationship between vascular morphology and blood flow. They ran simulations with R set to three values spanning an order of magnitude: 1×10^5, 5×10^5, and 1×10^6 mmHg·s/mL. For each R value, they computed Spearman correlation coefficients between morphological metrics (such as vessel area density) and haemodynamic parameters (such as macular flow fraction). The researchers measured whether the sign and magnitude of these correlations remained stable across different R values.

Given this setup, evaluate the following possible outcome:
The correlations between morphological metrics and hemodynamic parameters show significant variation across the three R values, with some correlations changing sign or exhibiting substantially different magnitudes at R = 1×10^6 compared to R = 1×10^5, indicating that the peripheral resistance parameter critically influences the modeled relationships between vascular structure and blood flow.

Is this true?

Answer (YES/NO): YES